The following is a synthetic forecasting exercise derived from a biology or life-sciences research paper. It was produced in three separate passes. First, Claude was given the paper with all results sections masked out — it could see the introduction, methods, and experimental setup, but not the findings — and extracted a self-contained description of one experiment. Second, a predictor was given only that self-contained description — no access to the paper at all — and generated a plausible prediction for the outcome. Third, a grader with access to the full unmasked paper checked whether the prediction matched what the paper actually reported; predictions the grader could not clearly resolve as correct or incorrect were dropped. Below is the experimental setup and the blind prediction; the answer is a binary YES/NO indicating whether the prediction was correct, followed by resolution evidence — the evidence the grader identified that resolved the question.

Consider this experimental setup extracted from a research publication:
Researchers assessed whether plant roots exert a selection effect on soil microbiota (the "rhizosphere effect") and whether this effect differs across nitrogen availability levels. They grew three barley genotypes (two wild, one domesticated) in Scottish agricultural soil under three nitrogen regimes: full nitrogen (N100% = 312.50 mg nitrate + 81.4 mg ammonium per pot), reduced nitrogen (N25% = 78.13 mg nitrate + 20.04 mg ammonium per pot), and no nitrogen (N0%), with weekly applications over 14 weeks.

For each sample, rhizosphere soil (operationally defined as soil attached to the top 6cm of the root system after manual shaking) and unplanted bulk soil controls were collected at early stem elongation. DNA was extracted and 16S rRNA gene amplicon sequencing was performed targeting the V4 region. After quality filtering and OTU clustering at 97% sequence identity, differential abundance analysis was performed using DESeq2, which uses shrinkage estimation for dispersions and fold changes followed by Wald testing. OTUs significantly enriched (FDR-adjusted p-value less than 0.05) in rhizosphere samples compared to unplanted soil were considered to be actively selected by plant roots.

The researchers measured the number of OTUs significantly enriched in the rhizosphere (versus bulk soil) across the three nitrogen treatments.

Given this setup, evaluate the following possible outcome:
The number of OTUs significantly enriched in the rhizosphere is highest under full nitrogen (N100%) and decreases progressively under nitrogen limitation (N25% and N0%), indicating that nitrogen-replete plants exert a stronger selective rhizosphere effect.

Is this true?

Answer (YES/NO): NO